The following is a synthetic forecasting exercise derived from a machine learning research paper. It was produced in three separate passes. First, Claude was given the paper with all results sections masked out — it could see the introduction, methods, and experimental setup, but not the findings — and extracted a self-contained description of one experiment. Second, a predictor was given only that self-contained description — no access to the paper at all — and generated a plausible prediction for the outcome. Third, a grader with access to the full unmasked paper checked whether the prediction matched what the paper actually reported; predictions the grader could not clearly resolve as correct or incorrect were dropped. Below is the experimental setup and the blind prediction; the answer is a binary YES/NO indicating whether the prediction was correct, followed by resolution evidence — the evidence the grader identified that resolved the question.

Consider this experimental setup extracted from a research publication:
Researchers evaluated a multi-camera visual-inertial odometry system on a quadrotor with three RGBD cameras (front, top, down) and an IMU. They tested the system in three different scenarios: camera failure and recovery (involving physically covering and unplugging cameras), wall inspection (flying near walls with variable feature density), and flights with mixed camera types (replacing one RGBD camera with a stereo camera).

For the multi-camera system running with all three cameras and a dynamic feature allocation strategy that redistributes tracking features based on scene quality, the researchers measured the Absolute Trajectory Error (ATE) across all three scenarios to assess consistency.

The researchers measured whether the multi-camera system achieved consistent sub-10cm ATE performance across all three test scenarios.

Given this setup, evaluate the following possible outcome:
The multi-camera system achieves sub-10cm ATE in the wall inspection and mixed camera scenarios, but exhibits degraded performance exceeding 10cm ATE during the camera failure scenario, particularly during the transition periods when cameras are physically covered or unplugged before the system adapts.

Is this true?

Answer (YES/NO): NO